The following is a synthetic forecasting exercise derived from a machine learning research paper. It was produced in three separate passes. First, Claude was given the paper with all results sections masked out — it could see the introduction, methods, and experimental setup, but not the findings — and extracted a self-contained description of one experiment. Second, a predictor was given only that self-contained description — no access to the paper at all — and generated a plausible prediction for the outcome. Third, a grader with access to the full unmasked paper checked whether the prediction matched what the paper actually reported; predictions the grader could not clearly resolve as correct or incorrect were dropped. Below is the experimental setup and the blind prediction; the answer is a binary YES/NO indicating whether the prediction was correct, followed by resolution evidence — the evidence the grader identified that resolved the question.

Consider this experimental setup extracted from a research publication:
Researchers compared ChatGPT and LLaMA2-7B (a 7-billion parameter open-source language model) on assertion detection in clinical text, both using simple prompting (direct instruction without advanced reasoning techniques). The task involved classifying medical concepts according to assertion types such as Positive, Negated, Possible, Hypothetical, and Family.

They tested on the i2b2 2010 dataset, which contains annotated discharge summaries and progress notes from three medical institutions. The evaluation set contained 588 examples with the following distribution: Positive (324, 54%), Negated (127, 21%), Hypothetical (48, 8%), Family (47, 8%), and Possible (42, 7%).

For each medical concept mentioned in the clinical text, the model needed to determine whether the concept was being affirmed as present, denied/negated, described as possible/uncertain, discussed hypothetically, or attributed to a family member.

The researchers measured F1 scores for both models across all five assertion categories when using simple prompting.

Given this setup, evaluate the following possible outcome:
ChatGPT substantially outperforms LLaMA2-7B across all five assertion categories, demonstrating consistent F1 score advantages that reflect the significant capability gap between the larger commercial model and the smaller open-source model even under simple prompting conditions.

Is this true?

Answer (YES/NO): NO